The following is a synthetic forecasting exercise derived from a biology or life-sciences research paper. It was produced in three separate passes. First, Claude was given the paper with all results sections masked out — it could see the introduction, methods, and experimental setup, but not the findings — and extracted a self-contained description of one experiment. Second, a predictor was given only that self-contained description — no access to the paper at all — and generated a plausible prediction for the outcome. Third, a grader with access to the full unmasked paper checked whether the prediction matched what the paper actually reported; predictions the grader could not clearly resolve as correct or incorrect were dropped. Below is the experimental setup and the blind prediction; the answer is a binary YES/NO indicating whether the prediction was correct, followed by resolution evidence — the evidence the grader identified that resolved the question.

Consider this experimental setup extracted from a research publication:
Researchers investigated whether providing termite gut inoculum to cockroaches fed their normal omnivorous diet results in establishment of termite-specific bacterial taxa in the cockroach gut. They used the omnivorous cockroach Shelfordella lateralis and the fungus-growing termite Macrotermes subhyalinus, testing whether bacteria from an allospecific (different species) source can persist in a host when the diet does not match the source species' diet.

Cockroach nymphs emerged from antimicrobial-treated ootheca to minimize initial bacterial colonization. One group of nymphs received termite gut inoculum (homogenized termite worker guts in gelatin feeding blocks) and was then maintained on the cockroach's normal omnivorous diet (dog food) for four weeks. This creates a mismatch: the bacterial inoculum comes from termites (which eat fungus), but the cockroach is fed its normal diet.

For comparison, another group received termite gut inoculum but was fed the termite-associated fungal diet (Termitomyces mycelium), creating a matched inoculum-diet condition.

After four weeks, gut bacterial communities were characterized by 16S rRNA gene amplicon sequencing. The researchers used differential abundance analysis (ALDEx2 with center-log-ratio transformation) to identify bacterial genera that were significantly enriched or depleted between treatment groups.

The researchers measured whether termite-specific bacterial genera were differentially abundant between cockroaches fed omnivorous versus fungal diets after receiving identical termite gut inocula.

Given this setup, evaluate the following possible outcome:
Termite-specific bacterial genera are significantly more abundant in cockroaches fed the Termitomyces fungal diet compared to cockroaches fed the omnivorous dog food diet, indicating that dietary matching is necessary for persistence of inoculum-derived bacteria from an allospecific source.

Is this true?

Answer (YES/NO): YES